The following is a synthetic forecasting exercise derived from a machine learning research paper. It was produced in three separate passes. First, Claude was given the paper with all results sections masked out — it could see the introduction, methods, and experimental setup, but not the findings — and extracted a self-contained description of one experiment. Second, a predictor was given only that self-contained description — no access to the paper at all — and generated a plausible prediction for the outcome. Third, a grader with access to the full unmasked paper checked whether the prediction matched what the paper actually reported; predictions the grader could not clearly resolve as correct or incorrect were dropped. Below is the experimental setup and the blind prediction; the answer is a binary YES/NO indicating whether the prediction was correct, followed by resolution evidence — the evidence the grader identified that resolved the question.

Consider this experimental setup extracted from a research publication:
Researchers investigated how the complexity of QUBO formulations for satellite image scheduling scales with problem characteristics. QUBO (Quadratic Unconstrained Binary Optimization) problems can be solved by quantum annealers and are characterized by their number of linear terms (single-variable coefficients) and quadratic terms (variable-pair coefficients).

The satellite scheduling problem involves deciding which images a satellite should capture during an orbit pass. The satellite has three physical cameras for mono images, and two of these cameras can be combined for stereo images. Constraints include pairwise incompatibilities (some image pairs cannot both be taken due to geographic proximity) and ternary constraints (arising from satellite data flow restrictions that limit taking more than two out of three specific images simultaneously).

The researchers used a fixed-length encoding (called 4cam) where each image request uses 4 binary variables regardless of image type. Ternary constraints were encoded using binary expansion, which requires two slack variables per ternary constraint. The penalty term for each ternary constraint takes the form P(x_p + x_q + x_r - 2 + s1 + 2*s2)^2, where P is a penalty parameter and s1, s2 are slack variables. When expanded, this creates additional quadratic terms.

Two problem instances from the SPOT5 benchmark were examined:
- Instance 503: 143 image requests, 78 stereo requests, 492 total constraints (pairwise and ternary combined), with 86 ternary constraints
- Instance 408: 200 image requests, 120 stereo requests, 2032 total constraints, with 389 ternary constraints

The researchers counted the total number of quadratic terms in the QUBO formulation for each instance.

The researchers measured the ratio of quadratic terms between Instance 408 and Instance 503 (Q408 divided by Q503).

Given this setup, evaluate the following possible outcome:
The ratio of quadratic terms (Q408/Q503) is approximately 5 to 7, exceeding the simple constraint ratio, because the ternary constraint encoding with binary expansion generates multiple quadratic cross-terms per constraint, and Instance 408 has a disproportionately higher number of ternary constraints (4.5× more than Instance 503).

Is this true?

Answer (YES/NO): NO